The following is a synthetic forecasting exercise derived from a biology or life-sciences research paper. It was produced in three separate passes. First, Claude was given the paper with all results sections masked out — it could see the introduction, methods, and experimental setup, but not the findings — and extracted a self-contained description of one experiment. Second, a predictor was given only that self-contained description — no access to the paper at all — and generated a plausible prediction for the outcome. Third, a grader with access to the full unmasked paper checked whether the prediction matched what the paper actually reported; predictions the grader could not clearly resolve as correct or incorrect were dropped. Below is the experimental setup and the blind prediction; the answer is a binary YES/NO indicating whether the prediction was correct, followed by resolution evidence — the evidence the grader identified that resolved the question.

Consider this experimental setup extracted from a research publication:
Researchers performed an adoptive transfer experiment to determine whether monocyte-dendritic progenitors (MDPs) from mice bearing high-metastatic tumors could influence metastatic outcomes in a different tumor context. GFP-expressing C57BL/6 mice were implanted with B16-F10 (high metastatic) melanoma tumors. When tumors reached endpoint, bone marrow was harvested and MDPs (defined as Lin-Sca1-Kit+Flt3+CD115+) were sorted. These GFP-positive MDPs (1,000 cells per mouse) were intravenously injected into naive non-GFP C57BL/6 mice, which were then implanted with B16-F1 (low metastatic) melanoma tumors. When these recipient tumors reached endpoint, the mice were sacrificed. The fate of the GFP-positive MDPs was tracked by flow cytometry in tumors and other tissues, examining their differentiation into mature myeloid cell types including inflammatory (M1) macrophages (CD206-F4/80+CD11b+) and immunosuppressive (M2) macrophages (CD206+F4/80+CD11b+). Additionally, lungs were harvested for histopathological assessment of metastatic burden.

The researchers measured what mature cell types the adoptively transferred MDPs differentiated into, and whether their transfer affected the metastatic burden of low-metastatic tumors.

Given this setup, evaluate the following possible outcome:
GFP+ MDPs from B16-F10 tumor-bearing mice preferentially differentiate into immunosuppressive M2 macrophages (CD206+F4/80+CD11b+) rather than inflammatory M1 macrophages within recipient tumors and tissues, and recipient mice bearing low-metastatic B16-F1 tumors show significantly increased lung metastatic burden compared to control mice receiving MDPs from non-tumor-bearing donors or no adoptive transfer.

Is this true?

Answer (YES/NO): NO